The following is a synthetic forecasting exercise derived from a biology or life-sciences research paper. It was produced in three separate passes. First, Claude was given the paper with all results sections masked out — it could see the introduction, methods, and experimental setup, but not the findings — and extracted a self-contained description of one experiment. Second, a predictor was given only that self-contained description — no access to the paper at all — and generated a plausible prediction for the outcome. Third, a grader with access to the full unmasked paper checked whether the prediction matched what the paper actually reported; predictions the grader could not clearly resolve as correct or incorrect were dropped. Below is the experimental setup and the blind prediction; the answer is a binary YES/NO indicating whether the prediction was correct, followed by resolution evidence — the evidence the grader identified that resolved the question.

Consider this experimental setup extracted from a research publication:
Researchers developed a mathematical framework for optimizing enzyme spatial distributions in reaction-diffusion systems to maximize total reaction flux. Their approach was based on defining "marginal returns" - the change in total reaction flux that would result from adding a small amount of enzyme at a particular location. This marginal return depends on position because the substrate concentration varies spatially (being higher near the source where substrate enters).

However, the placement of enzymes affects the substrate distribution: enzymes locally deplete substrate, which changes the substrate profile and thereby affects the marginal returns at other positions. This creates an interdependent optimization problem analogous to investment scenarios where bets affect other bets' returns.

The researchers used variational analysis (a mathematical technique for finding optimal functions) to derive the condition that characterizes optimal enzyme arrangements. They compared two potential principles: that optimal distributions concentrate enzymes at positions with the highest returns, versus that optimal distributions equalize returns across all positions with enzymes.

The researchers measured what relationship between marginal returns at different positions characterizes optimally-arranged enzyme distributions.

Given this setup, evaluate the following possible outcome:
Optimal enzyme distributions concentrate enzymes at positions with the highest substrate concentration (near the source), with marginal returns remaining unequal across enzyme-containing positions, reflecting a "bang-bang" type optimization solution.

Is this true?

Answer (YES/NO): NO